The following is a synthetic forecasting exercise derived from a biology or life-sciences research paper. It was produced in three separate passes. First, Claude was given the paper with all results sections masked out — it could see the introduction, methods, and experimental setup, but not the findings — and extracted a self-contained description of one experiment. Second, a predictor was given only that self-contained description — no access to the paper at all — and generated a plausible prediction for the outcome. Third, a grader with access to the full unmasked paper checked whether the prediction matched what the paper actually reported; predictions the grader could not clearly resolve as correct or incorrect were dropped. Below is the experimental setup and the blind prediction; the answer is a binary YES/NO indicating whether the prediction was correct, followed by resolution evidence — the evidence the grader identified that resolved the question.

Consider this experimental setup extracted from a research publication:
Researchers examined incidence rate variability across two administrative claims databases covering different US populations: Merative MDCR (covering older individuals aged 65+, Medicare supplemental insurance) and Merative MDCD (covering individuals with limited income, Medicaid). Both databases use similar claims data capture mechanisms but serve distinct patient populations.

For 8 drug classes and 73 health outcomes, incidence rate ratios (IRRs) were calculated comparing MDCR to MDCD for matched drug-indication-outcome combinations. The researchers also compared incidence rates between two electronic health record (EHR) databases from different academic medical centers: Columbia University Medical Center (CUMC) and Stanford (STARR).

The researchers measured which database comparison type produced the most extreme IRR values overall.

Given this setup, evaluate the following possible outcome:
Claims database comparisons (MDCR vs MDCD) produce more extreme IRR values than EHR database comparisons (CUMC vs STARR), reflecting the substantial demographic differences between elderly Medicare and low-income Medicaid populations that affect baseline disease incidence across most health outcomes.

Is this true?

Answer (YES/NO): NO